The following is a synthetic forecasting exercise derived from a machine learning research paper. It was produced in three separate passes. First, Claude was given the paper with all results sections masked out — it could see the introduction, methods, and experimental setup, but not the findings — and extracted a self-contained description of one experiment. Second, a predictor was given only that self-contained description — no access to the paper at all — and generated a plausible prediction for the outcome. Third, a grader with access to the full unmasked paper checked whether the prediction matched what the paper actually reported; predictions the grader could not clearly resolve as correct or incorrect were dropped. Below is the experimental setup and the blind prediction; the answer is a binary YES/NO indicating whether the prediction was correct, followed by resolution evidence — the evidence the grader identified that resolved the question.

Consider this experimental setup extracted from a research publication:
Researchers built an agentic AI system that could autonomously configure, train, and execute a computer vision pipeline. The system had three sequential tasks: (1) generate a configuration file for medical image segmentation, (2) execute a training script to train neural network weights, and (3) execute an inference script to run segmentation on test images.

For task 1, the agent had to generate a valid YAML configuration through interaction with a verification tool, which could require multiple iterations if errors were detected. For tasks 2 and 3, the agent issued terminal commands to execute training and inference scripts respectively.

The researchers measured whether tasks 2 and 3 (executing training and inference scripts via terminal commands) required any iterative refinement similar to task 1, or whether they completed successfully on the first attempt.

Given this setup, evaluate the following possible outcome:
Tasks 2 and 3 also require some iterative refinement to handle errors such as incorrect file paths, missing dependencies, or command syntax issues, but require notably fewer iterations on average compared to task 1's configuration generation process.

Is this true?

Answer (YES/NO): NO